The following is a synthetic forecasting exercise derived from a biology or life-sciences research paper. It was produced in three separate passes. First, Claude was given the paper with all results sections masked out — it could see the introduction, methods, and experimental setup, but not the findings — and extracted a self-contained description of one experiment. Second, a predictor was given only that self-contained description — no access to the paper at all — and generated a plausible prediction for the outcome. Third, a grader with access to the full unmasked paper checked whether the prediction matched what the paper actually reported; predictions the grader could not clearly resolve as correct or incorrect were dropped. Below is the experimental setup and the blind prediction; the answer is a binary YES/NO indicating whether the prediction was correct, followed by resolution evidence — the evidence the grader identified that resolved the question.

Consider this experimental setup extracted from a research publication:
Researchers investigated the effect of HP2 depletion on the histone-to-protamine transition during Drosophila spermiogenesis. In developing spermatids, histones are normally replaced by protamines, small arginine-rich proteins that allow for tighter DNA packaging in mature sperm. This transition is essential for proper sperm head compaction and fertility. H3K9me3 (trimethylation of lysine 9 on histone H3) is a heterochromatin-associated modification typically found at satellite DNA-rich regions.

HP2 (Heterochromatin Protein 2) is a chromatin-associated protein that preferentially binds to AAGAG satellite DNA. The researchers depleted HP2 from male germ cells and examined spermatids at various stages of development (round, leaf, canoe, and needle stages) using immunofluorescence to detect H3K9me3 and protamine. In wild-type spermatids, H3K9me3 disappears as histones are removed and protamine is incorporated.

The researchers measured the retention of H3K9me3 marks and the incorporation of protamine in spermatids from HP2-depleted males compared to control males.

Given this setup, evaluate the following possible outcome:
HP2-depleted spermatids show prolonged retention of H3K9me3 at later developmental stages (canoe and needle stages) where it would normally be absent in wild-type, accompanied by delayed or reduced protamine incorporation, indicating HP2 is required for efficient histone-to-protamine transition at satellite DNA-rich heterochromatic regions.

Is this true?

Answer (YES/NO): YES